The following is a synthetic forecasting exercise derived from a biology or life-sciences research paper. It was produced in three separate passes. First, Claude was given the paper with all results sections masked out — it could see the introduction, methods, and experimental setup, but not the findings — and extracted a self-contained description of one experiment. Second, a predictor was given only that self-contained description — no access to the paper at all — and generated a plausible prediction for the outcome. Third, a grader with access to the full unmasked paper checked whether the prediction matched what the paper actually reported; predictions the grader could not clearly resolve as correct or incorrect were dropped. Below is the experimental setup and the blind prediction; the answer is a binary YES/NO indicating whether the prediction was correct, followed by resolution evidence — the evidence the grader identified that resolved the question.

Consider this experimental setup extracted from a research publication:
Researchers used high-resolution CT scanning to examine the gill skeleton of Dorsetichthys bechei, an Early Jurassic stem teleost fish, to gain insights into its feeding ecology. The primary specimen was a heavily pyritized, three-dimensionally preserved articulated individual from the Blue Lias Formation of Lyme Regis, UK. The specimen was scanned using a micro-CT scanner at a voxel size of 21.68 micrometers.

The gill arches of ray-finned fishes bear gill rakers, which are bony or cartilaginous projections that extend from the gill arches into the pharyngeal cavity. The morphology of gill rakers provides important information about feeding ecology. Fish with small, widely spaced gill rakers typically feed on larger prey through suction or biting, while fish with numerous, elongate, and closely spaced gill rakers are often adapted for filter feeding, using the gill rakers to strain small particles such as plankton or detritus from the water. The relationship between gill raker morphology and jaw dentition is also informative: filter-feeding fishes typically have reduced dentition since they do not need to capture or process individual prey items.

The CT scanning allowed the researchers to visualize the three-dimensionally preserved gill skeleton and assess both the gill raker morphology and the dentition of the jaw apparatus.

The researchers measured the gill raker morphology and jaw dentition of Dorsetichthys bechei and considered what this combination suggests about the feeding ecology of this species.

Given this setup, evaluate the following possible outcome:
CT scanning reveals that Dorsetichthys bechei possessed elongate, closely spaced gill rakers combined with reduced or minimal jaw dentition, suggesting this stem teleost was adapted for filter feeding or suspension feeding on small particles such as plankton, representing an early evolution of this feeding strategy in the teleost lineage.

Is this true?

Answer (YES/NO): YES